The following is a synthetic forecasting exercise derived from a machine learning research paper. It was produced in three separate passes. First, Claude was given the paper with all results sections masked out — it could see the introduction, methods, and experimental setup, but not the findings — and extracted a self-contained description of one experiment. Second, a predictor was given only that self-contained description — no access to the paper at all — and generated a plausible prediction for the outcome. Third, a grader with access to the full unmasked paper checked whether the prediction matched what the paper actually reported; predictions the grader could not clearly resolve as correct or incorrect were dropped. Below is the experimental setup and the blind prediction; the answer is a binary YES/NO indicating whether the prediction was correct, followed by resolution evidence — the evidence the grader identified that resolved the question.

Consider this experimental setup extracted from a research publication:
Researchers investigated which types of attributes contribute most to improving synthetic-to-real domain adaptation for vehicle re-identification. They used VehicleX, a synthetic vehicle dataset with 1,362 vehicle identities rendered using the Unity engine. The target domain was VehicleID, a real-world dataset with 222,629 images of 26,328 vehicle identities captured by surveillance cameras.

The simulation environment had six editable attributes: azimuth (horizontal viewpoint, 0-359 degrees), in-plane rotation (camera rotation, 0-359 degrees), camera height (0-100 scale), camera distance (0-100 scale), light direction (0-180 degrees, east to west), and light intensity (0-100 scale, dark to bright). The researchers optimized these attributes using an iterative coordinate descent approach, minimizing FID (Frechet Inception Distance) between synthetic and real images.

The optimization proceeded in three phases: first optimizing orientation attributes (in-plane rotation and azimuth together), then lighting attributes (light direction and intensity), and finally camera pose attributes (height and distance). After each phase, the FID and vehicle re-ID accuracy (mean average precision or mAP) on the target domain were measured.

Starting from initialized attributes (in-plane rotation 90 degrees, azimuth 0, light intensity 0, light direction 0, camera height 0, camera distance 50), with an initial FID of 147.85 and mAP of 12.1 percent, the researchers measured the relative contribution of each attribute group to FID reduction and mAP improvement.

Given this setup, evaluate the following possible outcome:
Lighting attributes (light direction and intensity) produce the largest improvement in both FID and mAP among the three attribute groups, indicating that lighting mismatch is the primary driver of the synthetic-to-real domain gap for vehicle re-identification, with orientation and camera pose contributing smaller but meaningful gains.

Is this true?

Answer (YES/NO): NO